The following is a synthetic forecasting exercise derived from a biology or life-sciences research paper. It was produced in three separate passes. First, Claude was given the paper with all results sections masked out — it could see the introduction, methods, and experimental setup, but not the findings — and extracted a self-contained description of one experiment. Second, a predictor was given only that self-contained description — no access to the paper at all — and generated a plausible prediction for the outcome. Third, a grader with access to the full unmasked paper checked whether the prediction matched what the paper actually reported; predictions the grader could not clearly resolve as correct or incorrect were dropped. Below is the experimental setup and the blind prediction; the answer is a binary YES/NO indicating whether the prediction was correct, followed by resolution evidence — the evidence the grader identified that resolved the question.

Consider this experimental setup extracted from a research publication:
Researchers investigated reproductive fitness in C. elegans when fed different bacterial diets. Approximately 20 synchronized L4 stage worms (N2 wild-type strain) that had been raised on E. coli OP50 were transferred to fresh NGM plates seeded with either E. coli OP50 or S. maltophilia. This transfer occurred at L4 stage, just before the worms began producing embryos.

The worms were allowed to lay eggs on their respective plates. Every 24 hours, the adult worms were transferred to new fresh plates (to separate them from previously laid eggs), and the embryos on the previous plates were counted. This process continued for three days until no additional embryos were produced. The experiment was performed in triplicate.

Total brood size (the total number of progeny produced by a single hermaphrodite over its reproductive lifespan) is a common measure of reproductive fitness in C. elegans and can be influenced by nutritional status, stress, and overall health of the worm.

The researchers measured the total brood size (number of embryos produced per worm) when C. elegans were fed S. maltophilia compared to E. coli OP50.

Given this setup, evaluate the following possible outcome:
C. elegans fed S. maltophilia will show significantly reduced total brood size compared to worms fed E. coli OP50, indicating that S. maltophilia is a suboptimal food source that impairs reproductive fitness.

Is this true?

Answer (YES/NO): YES